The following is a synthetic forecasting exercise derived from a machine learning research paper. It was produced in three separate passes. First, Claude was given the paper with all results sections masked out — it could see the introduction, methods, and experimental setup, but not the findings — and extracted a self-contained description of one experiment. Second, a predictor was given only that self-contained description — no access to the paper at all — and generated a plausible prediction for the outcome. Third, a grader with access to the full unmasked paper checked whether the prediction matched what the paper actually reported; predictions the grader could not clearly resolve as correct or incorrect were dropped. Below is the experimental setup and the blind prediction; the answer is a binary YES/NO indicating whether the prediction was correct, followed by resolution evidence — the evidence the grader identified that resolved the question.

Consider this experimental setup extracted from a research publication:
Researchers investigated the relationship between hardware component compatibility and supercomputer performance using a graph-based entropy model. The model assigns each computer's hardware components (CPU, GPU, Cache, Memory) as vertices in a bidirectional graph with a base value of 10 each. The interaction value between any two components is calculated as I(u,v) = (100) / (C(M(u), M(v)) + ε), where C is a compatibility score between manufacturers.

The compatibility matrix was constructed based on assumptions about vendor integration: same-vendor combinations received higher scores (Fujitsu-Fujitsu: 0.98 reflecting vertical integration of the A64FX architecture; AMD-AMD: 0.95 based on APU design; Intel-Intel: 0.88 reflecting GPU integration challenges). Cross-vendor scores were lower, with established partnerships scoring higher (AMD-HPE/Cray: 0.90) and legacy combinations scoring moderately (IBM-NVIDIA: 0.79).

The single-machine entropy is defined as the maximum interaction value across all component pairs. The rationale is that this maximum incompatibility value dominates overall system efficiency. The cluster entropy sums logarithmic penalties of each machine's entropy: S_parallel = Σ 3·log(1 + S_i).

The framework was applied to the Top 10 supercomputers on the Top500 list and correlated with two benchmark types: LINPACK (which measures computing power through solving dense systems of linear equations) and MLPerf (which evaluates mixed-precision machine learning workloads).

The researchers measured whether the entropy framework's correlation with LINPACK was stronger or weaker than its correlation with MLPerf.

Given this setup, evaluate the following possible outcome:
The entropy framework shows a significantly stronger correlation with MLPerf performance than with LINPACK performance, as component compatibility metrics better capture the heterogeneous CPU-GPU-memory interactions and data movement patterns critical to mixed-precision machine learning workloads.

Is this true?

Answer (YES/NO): NO